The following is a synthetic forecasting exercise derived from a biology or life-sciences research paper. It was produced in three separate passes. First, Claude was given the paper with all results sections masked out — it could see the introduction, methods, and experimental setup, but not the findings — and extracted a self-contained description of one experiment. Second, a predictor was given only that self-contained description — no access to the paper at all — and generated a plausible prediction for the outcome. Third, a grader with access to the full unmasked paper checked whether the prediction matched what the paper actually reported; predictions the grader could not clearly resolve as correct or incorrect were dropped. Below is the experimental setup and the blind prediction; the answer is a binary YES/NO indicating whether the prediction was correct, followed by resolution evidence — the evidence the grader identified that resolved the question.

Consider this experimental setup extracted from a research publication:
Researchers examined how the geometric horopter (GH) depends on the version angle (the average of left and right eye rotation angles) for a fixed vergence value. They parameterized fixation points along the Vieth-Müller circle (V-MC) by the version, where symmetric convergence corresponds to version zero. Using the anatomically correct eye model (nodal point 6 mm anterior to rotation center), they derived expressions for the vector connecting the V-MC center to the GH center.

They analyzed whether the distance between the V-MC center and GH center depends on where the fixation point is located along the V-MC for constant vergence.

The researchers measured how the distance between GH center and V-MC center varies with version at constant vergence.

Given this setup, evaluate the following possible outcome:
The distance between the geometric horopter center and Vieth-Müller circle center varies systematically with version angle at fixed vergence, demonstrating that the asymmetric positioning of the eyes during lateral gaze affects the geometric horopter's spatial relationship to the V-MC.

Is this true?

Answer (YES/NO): NO